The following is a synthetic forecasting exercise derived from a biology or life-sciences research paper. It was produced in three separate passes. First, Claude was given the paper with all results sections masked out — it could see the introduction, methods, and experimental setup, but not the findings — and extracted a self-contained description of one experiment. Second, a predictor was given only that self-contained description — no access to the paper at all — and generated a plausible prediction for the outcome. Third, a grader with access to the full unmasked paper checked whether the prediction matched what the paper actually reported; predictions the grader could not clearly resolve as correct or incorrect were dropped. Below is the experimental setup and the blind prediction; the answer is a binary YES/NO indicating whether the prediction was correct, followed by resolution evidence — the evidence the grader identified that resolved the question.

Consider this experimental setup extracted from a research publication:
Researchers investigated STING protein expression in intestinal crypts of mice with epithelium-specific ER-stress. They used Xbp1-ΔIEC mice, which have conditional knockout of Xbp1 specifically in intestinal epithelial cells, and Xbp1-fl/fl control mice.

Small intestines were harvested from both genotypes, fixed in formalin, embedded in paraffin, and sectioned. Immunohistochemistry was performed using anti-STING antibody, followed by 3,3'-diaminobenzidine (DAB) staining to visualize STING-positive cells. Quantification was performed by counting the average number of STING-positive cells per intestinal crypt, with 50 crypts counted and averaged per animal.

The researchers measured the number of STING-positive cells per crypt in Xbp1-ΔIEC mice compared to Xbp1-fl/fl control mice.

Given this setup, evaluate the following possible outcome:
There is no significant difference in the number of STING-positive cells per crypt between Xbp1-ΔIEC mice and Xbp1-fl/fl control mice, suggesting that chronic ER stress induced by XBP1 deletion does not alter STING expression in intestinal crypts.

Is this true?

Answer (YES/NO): NO